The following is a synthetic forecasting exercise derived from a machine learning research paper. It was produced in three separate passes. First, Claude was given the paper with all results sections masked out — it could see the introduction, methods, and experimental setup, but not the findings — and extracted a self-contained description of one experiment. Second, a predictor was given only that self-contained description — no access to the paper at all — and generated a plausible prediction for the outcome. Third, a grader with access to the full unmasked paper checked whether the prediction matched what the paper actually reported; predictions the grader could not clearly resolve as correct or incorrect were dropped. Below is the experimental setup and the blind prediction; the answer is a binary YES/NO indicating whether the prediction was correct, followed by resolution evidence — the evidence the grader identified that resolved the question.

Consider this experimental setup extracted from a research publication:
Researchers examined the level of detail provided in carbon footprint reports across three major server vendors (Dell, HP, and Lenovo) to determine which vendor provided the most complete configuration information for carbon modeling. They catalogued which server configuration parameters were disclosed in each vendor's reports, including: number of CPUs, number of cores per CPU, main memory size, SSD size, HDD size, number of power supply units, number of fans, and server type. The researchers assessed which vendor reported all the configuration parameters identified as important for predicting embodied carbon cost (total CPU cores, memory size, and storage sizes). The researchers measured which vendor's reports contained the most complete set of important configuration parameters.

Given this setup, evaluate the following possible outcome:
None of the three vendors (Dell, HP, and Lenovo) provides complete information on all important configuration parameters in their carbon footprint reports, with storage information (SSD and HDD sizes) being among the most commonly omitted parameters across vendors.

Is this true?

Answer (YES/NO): NO